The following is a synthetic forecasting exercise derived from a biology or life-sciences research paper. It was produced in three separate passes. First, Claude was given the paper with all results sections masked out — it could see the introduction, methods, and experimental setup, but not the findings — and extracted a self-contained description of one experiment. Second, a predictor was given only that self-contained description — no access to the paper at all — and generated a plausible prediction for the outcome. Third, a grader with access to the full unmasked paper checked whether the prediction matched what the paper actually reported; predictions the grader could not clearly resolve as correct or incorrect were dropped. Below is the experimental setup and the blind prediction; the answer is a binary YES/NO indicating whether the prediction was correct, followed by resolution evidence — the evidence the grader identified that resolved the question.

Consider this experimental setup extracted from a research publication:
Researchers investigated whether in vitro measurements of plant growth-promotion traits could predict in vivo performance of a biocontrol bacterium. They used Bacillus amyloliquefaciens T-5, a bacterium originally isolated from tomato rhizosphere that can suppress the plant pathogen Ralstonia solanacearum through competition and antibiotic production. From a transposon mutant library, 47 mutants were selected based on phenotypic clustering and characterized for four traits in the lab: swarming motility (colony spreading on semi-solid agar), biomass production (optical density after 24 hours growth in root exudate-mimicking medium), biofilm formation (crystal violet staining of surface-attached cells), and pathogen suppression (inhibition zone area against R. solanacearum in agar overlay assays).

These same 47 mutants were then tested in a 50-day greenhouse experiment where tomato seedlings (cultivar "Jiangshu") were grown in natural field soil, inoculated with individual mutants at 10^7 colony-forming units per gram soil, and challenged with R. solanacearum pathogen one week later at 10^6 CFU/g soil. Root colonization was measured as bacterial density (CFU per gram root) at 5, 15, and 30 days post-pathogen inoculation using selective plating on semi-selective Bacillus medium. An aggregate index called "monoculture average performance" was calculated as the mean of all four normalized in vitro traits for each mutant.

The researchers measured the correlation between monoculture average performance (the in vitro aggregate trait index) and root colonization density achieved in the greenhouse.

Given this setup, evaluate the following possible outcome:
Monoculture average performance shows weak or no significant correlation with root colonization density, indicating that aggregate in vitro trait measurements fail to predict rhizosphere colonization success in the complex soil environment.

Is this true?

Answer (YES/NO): NO